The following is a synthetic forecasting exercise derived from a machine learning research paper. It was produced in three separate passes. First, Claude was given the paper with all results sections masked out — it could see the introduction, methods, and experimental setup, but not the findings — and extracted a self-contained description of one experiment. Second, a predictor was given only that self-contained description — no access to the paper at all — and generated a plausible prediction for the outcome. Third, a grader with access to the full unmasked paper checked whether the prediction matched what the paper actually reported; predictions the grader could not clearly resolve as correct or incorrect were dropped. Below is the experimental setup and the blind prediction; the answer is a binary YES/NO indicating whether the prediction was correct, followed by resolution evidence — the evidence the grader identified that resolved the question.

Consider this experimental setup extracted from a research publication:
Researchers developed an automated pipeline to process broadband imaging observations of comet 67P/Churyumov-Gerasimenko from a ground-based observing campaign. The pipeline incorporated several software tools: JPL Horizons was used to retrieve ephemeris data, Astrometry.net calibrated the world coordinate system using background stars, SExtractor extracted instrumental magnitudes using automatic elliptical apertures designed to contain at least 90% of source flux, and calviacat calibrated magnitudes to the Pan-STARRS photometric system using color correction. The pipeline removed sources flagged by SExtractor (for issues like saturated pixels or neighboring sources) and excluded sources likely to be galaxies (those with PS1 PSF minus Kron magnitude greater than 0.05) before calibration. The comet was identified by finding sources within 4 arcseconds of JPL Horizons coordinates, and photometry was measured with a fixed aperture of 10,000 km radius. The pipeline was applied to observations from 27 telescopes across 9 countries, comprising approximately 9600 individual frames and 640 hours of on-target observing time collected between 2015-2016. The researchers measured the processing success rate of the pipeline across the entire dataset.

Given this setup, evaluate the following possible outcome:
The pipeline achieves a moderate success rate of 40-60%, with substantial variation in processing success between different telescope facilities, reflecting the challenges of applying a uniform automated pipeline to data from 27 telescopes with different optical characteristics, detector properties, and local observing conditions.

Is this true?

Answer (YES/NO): NO